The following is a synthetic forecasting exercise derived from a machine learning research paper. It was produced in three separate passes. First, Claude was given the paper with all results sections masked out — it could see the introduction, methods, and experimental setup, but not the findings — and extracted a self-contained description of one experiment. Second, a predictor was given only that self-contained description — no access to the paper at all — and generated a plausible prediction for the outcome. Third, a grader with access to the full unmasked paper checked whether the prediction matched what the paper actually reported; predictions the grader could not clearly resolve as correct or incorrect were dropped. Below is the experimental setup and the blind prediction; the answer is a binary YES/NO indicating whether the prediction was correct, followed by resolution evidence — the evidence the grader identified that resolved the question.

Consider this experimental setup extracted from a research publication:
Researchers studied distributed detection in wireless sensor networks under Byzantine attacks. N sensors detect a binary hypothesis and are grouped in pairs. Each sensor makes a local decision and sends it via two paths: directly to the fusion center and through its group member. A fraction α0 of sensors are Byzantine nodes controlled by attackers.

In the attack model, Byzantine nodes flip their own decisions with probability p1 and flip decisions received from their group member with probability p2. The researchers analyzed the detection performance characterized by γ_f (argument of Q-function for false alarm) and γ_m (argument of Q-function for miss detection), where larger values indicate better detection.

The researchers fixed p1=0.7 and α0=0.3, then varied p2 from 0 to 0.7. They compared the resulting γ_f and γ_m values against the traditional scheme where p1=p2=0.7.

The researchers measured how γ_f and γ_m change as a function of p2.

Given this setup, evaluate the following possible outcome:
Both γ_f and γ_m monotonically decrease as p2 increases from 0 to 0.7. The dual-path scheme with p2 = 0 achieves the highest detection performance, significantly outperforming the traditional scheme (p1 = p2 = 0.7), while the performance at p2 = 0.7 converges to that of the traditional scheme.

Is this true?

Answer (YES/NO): NO